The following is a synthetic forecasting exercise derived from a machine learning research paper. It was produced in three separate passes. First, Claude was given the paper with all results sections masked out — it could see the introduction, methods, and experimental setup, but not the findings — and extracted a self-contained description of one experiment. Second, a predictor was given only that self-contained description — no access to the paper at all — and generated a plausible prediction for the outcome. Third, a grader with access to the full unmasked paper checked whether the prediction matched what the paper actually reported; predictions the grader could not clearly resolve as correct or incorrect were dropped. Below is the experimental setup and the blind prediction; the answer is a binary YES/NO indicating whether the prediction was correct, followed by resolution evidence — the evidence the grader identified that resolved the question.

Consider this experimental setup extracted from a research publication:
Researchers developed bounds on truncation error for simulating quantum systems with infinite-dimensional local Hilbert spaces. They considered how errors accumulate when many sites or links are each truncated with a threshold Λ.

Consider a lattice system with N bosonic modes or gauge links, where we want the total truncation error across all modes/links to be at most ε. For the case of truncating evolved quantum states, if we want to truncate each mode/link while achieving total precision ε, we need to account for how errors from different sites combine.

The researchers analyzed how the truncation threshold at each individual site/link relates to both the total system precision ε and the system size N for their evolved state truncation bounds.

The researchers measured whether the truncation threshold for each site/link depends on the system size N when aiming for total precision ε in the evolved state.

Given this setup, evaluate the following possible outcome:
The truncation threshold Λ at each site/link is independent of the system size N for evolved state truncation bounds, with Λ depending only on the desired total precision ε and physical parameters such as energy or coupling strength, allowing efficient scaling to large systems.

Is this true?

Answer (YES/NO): NO